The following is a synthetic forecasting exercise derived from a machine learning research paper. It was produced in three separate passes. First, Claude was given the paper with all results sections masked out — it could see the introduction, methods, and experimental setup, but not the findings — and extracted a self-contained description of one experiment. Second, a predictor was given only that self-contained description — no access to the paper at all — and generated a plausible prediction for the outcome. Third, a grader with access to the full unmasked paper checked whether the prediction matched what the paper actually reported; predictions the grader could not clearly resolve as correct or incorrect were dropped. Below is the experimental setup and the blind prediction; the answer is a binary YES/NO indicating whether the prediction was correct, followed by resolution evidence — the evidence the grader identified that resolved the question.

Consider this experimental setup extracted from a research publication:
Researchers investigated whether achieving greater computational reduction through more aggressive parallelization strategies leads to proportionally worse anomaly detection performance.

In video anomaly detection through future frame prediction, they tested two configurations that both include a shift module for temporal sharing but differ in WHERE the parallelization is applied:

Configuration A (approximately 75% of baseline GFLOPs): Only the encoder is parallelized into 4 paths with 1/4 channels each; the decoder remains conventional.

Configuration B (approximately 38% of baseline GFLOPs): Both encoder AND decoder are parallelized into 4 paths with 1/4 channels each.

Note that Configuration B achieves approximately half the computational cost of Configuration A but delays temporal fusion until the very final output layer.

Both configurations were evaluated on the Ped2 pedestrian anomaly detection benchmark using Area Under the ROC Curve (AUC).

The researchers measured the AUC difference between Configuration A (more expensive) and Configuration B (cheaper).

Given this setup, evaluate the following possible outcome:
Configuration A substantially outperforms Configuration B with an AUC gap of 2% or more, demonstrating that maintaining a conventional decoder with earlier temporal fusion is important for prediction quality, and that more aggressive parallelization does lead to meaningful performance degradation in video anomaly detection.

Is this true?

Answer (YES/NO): NO